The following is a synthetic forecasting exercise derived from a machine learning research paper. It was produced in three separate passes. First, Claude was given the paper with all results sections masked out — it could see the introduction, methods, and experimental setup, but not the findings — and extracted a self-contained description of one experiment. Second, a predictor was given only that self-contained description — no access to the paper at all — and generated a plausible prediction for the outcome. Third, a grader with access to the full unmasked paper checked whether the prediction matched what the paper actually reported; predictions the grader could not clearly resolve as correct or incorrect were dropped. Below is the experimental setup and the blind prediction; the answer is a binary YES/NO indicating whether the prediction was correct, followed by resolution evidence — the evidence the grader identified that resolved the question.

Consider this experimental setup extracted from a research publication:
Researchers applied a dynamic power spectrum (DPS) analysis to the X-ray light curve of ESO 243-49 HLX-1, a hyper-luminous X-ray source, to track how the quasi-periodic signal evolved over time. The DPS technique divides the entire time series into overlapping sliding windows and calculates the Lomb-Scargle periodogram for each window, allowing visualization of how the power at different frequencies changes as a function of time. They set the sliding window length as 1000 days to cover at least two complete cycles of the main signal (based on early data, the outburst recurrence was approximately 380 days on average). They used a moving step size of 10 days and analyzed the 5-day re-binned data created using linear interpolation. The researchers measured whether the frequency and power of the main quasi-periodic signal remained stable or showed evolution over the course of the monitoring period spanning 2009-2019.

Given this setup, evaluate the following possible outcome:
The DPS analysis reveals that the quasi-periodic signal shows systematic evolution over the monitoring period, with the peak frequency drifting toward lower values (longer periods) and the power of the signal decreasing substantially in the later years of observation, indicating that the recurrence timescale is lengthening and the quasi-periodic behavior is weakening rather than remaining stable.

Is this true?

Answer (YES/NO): YES